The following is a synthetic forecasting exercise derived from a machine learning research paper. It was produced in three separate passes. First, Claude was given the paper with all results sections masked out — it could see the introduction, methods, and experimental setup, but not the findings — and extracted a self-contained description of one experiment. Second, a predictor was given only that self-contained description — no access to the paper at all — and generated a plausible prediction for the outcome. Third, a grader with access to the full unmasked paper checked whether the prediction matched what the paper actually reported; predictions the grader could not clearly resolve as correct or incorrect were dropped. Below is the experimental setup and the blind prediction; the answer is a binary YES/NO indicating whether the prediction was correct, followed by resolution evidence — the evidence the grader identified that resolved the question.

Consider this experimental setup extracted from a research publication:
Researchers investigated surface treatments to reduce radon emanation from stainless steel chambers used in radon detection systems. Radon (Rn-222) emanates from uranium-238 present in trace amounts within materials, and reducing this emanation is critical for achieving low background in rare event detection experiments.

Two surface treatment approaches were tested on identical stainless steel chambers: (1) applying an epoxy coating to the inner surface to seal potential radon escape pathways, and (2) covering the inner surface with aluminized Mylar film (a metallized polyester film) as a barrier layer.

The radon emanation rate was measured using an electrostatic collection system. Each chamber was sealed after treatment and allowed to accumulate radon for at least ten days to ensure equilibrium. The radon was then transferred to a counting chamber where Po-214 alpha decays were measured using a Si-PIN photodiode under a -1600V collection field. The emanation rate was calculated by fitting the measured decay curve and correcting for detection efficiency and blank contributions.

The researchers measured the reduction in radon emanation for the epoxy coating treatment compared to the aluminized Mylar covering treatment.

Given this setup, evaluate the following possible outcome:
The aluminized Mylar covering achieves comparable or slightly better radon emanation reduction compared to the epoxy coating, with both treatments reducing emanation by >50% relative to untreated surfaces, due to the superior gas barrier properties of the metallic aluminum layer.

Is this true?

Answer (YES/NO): NO